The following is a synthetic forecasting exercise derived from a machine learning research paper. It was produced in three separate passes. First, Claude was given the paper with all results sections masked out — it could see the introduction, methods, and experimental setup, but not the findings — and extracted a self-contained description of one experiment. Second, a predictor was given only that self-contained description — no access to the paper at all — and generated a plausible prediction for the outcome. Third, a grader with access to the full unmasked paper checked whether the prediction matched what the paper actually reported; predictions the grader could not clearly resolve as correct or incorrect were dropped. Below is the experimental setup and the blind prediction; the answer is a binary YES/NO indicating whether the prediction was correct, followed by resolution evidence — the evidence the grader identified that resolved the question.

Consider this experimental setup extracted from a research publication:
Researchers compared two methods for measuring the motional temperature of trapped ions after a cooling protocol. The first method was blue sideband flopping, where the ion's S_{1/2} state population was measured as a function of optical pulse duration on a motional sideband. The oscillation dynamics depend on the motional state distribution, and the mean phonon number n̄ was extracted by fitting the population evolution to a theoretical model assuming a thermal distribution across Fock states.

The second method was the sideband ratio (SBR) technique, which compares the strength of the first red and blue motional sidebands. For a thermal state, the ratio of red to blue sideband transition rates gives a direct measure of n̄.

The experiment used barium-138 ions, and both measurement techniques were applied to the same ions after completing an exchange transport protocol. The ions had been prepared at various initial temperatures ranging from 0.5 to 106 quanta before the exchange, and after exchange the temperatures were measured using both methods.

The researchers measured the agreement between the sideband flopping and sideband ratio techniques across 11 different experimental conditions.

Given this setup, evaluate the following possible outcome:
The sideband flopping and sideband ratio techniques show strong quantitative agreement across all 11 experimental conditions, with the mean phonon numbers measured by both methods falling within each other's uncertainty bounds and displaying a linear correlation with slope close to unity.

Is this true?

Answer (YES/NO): NO